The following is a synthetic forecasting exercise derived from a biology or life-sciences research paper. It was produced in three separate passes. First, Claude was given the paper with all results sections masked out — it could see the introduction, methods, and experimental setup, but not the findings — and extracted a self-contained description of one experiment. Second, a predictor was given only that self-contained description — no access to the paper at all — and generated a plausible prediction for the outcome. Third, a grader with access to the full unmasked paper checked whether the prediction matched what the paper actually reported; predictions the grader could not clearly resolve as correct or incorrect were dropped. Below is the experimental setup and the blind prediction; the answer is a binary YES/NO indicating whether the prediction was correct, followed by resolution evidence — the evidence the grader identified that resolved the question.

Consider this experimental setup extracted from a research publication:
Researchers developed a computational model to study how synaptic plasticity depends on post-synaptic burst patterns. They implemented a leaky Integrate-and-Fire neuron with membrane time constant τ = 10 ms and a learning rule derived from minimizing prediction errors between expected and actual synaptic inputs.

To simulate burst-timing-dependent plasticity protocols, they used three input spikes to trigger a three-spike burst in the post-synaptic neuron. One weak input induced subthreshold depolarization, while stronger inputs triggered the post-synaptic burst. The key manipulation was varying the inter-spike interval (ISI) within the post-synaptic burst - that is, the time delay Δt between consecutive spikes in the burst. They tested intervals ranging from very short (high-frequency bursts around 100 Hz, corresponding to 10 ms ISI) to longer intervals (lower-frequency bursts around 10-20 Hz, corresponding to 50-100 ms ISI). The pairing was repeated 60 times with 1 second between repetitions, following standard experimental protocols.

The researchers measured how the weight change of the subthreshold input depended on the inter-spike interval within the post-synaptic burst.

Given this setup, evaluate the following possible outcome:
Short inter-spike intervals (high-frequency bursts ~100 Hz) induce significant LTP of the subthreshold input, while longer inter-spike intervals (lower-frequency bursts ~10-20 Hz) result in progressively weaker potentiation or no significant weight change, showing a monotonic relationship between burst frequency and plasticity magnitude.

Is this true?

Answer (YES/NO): YES